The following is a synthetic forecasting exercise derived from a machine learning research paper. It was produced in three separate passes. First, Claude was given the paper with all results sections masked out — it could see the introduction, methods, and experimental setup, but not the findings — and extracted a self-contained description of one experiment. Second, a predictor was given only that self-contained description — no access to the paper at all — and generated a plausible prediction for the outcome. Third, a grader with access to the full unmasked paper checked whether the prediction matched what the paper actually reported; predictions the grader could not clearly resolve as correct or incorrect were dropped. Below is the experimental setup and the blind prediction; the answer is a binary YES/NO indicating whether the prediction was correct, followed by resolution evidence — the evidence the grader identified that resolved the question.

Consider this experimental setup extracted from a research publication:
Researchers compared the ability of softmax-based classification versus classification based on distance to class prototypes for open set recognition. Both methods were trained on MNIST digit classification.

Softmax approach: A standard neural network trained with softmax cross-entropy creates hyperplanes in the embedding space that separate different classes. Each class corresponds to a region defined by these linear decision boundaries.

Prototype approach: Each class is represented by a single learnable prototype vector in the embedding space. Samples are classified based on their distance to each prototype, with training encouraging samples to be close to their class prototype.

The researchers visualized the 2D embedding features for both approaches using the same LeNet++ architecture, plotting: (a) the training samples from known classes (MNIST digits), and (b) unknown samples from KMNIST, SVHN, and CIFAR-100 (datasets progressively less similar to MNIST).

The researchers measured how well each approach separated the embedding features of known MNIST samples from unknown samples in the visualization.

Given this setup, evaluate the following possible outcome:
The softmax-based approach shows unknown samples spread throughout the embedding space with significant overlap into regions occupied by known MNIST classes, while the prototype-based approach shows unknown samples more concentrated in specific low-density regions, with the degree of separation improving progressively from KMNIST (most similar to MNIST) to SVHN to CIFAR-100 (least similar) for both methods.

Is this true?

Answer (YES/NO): NO